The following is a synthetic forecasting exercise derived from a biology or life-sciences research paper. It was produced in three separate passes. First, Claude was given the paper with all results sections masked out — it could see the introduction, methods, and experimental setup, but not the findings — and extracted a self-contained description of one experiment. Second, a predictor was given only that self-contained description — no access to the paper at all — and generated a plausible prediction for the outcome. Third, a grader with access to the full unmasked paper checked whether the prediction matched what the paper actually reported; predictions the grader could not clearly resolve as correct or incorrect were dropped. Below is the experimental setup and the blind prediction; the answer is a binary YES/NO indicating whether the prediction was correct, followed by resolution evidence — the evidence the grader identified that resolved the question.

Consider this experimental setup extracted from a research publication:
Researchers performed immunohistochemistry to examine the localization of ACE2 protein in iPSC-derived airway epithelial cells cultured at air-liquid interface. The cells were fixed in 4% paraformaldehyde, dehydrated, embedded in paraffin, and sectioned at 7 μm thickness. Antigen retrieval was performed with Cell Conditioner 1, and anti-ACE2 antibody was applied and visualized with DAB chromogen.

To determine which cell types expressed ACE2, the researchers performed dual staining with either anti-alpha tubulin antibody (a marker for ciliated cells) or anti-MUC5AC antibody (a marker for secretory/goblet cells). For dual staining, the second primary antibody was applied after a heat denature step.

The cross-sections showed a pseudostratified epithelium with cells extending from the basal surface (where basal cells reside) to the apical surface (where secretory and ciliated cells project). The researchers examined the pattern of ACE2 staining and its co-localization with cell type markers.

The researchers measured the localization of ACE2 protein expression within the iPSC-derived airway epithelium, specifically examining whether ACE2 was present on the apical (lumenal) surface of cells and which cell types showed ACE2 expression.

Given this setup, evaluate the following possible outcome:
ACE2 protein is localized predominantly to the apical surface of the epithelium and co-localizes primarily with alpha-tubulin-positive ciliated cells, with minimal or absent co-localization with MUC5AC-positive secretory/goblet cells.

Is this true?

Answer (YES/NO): NO